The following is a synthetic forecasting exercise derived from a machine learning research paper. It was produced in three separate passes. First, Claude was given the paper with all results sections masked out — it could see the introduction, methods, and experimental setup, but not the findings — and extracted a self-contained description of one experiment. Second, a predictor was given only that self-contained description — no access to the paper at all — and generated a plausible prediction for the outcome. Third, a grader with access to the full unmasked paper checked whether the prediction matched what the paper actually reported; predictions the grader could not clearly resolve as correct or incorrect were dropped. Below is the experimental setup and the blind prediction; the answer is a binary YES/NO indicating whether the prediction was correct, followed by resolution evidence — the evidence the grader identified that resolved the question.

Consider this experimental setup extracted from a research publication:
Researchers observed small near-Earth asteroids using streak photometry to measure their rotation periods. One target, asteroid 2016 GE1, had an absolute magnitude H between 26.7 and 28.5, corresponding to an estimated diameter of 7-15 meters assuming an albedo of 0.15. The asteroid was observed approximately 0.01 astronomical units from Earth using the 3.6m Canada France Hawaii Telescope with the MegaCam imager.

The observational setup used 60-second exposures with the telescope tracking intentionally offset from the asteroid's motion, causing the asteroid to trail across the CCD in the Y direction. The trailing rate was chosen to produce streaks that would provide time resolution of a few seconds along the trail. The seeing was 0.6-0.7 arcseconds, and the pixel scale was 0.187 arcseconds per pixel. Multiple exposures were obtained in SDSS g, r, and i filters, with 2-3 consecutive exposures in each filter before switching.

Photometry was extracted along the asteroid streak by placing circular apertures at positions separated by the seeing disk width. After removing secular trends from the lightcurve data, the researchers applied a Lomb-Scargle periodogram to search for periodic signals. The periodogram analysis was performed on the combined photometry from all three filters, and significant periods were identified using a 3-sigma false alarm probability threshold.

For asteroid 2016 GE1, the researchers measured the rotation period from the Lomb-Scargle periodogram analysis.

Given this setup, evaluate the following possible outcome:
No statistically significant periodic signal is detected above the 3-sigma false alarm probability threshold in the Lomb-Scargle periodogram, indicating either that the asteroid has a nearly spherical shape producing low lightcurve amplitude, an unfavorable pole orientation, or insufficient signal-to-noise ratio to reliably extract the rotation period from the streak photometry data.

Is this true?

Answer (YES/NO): NO